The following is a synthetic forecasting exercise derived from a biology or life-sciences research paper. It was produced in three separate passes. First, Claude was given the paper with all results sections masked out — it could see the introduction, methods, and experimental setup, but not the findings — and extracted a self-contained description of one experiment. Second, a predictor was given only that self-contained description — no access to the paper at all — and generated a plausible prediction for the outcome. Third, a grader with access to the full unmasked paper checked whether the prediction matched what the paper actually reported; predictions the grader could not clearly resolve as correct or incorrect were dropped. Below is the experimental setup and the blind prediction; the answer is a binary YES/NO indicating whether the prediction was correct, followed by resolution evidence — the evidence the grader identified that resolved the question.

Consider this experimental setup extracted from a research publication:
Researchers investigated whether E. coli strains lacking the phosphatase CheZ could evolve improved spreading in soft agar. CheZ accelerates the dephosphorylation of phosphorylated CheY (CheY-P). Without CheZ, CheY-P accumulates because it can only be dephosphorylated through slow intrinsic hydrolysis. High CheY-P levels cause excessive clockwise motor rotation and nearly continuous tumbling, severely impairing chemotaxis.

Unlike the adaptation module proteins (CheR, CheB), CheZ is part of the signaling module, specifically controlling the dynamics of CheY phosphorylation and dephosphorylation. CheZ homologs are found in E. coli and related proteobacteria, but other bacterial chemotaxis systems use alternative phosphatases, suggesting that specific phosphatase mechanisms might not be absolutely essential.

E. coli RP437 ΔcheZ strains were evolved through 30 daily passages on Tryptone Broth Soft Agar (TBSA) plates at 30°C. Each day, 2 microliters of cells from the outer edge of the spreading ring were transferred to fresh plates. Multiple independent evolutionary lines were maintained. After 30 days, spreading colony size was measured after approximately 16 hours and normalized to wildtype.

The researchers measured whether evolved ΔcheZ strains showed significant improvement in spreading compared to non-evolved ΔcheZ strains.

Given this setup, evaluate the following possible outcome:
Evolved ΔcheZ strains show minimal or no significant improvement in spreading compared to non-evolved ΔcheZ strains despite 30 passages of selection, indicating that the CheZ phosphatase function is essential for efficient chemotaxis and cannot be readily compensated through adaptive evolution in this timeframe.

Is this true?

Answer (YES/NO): NO